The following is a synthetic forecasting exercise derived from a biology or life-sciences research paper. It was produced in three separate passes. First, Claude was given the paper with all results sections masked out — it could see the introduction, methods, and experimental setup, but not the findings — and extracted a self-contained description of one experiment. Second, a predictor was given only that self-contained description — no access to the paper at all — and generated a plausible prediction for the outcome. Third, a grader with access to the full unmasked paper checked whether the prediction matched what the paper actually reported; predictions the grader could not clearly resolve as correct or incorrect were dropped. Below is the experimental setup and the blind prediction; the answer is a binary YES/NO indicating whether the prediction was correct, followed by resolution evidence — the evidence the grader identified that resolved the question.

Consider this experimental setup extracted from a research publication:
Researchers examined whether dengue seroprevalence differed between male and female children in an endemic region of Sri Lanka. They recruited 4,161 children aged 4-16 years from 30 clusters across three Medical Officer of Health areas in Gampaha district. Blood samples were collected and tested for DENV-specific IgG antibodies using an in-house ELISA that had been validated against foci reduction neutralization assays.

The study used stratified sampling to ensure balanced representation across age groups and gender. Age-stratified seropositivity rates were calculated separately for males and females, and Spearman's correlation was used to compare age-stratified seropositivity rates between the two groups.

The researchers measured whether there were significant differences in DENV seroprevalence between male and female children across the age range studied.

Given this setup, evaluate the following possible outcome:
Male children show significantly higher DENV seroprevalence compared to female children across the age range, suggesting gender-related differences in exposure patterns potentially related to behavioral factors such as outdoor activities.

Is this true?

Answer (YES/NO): NO